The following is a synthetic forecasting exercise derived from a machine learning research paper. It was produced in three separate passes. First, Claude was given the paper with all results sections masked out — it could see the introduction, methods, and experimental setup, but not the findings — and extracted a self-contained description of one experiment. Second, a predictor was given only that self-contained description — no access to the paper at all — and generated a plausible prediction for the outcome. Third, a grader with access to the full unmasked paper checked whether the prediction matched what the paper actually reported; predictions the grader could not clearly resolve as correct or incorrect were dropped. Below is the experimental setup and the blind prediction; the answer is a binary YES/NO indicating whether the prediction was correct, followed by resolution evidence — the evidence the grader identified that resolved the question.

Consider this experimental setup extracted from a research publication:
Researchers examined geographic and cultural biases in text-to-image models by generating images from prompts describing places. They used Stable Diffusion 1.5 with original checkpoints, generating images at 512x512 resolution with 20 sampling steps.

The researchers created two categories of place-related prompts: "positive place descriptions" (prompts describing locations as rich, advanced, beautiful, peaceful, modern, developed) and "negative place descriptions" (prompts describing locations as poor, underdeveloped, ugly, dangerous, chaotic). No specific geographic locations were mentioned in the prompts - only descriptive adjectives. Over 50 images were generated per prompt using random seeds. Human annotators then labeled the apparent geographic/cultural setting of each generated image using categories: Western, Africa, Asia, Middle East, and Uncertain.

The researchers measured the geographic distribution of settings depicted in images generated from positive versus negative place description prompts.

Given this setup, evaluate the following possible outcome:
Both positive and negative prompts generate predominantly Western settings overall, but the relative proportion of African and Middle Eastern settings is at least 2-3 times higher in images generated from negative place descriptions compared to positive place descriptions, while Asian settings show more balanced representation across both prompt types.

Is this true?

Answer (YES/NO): NO